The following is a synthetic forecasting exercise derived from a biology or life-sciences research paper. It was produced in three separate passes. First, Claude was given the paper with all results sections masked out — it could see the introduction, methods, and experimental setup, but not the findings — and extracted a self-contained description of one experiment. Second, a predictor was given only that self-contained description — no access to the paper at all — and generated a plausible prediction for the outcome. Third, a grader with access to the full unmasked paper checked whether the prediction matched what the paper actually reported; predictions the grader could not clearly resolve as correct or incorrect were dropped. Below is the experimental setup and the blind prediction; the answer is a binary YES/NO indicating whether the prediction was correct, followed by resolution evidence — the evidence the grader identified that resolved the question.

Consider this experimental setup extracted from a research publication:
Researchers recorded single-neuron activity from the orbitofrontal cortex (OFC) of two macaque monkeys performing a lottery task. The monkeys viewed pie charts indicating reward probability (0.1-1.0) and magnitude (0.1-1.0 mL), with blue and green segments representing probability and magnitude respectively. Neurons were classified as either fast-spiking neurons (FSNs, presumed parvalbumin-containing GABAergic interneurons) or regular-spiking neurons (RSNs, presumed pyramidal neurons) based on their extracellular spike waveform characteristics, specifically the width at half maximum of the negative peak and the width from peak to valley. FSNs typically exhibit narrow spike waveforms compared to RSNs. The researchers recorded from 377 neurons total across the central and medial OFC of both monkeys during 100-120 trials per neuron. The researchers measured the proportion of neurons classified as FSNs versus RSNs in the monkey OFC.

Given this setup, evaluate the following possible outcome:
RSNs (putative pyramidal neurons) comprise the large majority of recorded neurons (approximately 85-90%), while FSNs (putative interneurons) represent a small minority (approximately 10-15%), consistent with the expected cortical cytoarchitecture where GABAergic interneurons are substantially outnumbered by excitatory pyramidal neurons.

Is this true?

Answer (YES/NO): YES